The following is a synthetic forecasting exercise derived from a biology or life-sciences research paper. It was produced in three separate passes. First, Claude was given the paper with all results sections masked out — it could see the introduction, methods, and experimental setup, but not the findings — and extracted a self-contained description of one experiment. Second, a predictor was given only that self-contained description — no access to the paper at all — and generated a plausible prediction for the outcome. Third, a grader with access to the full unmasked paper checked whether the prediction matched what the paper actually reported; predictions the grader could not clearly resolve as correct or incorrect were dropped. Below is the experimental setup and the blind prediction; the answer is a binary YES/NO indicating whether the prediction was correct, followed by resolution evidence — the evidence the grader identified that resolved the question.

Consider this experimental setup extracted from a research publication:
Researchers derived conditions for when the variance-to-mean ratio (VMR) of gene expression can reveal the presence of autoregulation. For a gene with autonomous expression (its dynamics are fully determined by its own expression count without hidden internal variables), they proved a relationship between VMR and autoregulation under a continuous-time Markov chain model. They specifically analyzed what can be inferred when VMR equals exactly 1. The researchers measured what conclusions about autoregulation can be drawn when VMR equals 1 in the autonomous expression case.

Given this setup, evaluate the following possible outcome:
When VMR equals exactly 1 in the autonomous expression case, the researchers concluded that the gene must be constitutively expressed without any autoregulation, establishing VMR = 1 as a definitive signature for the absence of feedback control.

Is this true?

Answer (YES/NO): NO